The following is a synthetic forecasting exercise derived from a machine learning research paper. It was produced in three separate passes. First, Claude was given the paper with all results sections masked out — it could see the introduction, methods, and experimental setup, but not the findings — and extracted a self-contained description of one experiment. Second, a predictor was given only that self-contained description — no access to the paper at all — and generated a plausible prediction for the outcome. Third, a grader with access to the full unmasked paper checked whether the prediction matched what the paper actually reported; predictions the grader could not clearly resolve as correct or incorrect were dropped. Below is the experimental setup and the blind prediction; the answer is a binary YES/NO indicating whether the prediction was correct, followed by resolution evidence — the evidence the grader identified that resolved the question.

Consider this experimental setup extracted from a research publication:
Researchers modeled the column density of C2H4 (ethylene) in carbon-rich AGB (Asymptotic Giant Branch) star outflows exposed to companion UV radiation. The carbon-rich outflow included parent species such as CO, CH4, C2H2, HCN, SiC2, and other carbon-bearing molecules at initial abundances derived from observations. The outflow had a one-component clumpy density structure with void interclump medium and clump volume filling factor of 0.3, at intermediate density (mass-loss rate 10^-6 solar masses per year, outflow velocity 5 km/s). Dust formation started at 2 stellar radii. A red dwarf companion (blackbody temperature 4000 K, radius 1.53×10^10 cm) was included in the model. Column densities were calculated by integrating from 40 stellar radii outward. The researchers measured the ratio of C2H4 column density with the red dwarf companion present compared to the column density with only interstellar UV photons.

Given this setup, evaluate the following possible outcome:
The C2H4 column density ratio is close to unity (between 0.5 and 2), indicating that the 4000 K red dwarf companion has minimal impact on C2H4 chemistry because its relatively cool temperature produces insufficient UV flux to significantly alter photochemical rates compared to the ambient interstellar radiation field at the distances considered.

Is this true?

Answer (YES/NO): NO